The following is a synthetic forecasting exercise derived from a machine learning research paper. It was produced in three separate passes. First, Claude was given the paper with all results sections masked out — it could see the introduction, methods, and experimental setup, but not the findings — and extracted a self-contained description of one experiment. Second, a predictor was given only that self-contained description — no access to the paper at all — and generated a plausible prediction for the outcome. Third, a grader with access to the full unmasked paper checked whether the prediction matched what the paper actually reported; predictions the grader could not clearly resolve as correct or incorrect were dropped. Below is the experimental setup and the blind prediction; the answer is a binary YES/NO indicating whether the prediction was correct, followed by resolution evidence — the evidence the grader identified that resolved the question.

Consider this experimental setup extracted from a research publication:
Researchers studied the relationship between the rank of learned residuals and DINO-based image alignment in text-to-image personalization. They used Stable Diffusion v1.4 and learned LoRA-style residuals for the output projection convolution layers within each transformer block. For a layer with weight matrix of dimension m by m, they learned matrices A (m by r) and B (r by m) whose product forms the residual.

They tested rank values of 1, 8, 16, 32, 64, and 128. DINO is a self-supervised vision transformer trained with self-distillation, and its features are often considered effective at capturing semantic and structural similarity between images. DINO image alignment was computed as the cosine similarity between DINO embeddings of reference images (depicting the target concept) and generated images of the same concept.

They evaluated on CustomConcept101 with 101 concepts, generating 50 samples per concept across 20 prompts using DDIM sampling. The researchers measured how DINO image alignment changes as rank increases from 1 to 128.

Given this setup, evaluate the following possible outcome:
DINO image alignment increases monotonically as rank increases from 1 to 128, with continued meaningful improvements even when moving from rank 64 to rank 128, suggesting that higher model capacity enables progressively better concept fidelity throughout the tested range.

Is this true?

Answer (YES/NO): YES